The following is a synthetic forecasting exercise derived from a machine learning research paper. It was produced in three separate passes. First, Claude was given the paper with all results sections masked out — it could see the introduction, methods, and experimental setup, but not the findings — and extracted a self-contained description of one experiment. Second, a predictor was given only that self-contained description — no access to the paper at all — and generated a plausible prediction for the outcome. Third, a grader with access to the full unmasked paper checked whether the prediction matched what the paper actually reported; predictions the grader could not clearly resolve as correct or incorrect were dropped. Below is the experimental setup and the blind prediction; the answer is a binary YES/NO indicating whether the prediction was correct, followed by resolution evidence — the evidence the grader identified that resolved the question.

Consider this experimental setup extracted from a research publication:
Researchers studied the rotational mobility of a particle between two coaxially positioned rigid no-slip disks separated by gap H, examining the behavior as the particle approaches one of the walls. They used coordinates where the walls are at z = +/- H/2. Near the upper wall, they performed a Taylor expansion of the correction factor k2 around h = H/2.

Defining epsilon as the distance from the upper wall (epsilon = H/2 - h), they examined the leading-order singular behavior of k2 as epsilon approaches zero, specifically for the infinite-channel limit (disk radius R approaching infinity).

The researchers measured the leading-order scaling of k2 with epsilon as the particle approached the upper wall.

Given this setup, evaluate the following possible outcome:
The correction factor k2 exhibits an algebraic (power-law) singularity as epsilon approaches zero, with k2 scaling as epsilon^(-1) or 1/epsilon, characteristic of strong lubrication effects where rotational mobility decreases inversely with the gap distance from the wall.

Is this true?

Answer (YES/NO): NO